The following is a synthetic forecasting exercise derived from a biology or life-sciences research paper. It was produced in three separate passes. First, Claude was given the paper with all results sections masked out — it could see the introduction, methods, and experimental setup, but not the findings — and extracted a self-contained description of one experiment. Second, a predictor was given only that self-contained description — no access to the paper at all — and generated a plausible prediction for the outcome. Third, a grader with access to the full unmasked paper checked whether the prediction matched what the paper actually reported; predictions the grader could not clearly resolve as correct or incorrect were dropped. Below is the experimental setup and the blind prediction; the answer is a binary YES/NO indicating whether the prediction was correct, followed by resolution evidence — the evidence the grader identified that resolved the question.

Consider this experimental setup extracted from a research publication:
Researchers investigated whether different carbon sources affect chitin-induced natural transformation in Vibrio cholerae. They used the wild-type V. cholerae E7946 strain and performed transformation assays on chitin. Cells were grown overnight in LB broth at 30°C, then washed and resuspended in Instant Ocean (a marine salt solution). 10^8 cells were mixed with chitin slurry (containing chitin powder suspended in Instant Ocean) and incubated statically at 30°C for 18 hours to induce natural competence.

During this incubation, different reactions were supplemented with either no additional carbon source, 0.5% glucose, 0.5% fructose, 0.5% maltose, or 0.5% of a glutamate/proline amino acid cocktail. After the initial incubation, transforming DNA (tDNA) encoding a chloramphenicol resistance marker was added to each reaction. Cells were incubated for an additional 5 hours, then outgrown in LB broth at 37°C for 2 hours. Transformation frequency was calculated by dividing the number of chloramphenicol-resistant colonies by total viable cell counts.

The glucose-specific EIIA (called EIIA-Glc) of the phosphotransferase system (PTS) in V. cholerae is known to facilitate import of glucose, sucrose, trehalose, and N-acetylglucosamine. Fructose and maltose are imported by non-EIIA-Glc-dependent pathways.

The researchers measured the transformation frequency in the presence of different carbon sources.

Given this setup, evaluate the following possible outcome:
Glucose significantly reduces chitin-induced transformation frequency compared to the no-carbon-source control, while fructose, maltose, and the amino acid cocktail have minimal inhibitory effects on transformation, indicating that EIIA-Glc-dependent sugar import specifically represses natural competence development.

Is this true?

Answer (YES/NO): NO